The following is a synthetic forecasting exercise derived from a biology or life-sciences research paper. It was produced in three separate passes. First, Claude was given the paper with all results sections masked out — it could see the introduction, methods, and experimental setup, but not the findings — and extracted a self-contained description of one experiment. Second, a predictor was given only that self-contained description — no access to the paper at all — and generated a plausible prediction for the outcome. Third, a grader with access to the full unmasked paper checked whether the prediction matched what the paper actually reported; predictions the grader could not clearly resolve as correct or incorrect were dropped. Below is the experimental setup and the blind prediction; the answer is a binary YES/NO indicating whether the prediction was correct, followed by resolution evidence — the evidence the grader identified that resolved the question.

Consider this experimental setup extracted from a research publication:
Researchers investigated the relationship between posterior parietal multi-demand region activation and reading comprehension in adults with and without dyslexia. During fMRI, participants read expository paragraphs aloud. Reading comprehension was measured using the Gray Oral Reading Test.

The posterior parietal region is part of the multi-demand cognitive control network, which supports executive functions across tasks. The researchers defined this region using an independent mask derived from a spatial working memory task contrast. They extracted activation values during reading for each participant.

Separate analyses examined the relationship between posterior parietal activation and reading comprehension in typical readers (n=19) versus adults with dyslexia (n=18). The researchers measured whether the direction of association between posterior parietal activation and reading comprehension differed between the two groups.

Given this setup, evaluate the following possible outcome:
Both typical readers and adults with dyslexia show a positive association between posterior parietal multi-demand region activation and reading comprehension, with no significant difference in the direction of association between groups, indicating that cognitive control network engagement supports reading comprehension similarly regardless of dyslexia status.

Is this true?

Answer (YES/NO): NO